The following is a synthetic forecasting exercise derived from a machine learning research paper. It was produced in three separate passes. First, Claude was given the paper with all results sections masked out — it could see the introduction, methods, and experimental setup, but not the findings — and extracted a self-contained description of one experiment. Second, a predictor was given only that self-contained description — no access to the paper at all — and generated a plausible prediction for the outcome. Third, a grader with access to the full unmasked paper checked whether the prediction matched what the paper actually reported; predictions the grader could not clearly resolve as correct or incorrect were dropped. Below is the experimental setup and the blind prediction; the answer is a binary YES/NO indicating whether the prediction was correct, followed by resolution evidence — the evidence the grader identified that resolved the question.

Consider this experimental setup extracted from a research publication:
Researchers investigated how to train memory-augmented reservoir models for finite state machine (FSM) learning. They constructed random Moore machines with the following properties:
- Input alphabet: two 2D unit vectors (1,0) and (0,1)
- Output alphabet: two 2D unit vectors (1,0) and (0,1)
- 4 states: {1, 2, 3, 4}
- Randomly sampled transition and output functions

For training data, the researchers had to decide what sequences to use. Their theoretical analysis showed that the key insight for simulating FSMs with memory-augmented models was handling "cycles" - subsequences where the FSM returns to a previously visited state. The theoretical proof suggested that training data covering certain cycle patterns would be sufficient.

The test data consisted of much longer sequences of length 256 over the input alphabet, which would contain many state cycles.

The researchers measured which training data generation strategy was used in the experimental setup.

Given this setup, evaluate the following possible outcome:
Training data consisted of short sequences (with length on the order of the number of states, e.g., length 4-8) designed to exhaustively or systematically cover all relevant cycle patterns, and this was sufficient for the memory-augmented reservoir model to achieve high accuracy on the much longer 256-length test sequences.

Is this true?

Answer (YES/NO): YES